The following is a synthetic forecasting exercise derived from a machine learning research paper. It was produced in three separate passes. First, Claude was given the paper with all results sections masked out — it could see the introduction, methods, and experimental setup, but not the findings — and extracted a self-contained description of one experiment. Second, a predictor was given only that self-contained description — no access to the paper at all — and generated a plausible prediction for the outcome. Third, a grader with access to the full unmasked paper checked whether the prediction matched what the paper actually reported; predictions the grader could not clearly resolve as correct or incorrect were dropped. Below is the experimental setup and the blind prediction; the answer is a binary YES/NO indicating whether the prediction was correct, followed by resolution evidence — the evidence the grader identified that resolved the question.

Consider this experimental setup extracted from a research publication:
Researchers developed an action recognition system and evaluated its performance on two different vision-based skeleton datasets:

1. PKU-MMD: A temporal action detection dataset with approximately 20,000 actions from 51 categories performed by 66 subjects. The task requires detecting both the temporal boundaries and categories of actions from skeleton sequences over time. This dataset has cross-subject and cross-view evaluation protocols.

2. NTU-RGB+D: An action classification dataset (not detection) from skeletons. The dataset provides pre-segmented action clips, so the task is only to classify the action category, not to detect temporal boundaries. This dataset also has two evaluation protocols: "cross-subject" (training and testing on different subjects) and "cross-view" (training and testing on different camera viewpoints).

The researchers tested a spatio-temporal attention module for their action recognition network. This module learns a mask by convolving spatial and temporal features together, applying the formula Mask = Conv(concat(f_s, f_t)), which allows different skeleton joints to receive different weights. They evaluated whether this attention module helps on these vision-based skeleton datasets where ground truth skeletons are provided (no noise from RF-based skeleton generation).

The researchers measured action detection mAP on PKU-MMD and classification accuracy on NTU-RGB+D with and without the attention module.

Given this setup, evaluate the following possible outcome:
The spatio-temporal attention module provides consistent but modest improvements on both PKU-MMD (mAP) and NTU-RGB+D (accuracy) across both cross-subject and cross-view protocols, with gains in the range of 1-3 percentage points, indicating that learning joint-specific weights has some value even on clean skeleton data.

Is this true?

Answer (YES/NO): NO